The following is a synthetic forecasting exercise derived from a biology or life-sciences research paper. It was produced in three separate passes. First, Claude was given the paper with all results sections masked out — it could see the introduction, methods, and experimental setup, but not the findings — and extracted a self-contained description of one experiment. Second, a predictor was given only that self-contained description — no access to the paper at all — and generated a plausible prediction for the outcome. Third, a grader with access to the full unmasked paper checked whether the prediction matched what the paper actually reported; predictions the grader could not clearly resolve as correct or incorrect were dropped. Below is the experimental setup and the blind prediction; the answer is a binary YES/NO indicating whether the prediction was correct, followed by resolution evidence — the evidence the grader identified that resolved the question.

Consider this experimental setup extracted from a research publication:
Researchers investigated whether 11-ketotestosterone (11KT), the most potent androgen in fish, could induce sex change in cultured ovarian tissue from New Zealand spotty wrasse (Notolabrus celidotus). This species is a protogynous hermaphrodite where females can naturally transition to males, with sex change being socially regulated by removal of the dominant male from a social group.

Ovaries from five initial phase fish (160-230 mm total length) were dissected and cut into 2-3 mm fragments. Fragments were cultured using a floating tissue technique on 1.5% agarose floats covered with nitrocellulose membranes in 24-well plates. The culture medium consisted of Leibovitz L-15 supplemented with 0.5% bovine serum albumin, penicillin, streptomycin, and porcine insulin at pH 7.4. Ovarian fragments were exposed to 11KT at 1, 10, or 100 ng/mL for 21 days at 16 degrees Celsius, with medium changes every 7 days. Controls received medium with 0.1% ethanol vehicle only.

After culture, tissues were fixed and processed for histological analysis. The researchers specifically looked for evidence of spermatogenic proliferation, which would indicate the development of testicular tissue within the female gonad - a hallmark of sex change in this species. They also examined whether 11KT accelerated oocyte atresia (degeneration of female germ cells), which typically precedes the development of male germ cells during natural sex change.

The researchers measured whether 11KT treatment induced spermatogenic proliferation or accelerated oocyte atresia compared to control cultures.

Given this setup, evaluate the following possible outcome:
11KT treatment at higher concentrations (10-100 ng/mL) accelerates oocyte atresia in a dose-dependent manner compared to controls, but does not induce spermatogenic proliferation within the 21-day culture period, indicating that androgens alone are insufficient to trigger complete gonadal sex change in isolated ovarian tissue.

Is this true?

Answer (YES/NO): NO